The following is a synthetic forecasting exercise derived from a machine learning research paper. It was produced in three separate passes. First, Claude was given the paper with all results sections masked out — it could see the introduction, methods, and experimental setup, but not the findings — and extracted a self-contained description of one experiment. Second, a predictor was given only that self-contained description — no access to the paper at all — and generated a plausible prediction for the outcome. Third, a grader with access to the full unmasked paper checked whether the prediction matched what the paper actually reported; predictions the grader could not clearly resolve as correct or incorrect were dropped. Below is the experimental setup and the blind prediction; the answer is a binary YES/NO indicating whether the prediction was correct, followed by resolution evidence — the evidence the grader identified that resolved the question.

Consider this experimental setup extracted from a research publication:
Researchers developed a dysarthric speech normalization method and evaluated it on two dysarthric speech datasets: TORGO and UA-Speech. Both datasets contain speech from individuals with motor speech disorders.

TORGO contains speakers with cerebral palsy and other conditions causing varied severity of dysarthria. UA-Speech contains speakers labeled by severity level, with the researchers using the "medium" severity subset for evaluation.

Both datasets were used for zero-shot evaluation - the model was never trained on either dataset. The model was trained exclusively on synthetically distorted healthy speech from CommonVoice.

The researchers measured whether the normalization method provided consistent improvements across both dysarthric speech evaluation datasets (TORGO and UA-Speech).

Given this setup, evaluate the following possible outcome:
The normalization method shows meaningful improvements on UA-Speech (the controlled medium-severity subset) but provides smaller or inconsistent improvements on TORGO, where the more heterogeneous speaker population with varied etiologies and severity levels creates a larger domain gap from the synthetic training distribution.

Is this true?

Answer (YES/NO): NO